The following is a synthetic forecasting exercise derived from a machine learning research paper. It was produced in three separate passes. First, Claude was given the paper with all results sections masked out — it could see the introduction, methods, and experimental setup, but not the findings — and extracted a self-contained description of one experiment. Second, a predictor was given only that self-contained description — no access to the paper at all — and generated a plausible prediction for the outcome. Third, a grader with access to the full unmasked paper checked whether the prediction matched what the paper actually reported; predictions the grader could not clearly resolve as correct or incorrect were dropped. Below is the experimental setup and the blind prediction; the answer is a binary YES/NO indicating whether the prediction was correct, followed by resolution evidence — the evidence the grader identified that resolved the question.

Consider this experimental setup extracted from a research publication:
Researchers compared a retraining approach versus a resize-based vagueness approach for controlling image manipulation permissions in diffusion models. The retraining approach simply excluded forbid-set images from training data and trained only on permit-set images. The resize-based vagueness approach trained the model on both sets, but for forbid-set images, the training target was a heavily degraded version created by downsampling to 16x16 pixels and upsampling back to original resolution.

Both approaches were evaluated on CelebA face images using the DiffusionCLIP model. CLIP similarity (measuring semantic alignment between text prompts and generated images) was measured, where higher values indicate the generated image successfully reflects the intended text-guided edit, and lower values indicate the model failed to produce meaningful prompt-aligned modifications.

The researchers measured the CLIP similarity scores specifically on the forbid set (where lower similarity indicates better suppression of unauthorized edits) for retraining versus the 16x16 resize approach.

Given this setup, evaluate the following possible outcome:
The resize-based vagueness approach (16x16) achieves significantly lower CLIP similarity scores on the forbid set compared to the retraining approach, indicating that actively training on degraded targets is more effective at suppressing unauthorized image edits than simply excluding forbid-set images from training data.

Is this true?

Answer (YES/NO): NO